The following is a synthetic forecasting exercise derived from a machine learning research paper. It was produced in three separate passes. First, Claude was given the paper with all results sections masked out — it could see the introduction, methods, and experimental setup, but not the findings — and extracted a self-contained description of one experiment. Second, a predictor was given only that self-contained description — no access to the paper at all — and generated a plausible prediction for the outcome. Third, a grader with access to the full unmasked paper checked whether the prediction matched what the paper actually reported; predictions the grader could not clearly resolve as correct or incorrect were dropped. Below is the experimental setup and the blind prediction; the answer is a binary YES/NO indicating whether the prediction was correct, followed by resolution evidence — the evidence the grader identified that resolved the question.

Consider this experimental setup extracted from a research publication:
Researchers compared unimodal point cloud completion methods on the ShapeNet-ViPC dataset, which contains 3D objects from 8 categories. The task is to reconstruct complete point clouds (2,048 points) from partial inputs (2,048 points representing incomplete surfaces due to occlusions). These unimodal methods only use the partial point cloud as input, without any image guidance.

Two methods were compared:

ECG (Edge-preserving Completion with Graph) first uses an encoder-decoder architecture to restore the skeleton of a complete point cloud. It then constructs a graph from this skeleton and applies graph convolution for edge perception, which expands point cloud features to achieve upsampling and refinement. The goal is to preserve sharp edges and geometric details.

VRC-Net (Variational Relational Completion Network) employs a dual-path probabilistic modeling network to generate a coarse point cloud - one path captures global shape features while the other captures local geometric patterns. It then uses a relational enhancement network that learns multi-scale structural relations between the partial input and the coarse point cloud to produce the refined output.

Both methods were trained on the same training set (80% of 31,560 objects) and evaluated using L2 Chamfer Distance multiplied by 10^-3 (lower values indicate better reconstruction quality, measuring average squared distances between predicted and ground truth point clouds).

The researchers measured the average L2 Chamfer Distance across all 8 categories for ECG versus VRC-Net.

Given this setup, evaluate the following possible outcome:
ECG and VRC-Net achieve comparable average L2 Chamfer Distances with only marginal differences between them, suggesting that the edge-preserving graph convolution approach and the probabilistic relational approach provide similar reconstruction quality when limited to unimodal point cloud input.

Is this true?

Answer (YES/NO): NO